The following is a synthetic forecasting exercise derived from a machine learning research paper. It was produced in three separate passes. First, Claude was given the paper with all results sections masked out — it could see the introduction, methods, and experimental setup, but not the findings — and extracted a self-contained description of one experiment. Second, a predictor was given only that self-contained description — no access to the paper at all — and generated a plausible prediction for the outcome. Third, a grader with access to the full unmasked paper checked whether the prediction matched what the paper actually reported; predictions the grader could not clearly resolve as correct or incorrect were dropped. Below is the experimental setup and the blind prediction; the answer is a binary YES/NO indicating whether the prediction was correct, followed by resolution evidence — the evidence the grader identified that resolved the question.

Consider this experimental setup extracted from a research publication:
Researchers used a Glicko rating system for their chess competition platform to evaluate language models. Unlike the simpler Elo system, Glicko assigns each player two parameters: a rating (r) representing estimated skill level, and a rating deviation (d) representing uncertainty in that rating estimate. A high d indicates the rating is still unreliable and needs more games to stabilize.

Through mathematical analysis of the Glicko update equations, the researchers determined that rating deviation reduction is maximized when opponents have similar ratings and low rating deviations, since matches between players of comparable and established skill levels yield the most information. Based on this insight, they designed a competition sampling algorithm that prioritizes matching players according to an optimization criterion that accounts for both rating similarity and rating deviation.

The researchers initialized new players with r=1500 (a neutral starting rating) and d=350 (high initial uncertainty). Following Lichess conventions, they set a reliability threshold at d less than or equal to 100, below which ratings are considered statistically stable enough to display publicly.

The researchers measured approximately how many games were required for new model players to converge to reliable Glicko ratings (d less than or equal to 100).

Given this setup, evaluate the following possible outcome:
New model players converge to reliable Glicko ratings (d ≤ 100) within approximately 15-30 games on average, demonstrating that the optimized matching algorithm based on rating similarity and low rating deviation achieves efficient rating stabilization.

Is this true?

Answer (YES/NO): YES